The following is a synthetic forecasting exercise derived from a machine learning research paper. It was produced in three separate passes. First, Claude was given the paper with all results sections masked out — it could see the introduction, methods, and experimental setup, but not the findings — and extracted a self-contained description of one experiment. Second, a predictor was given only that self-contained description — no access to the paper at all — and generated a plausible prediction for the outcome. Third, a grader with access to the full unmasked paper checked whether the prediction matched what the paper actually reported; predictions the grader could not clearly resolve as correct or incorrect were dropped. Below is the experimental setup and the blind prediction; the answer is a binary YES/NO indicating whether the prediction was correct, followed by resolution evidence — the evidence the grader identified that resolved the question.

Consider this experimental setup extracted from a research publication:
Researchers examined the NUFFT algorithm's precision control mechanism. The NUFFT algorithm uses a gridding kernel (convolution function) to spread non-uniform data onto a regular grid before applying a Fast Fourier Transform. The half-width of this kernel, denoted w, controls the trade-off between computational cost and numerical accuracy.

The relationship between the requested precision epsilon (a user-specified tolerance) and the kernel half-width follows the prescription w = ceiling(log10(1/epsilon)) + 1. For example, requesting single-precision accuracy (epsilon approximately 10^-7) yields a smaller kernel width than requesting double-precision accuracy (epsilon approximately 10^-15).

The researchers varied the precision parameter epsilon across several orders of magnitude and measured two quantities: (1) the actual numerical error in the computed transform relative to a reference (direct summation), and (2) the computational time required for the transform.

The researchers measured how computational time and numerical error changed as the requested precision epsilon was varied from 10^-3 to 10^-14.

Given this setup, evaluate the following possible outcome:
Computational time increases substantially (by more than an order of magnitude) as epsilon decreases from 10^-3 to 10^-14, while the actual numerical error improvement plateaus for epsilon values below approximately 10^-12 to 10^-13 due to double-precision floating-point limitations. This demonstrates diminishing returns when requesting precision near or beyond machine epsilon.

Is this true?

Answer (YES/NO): NO